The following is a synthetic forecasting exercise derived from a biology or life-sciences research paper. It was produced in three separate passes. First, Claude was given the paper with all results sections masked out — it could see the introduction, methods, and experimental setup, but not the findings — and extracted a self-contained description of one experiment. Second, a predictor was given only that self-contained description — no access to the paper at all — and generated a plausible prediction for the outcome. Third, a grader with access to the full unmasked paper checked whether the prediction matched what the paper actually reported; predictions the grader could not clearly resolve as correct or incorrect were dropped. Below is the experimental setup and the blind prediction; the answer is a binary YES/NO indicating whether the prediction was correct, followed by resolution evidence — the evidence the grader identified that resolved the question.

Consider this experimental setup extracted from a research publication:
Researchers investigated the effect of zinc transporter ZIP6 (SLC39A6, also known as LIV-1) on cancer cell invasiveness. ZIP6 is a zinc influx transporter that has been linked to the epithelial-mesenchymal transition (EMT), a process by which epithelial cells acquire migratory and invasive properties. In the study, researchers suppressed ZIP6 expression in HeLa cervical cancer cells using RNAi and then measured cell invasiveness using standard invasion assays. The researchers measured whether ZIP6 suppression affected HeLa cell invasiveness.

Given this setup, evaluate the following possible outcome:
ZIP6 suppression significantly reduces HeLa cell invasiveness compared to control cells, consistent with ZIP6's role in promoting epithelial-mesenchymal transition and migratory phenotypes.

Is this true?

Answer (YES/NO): YES